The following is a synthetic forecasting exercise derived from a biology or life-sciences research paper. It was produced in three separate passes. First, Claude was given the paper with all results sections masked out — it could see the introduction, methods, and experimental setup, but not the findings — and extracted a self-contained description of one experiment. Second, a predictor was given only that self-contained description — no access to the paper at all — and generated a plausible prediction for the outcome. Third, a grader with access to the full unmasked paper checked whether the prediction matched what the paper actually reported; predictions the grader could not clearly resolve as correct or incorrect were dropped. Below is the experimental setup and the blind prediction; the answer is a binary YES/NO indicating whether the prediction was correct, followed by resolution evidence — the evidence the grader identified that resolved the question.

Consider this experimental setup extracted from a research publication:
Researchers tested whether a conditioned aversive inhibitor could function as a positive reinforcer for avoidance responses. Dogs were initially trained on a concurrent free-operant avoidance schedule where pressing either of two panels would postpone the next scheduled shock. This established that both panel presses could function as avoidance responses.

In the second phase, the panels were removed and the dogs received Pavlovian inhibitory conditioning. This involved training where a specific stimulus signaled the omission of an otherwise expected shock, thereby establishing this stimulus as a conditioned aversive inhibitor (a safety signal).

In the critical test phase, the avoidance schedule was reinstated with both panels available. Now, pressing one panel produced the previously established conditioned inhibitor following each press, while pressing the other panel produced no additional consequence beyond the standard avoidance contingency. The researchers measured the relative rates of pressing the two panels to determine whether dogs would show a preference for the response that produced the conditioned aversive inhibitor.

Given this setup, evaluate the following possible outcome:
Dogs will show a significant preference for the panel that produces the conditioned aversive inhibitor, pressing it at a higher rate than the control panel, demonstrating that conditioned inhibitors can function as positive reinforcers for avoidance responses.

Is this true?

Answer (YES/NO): YES